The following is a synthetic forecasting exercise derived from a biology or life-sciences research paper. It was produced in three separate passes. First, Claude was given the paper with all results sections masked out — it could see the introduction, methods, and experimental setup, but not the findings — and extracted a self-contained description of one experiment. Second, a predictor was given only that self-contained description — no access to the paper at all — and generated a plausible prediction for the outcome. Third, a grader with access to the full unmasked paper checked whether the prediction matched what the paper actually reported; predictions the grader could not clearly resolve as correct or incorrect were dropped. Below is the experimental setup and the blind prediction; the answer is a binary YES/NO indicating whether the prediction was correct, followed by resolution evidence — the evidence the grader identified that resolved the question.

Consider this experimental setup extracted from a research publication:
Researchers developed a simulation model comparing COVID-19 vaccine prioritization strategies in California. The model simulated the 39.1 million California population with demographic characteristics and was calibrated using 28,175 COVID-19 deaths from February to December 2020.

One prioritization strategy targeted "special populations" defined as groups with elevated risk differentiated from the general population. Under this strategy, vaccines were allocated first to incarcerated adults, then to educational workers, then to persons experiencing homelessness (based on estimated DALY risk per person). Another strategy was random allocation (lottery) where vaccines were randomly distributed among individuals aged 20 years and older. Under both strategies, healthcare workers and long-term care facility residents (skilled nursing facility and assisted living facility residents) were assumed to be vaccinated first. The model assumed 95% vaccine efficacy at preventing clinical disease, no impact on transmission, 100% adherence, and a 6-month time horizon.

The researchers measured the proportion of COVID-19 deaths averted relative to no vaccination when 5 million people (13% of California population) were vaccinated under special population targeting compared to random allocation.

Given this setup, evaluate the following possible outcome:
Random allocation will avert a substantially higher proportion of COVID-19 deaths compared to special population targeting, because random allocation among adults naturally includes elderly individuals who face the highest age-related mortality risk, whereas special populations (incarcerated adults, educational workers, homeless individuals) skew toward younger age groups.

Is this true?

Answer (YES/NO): NO